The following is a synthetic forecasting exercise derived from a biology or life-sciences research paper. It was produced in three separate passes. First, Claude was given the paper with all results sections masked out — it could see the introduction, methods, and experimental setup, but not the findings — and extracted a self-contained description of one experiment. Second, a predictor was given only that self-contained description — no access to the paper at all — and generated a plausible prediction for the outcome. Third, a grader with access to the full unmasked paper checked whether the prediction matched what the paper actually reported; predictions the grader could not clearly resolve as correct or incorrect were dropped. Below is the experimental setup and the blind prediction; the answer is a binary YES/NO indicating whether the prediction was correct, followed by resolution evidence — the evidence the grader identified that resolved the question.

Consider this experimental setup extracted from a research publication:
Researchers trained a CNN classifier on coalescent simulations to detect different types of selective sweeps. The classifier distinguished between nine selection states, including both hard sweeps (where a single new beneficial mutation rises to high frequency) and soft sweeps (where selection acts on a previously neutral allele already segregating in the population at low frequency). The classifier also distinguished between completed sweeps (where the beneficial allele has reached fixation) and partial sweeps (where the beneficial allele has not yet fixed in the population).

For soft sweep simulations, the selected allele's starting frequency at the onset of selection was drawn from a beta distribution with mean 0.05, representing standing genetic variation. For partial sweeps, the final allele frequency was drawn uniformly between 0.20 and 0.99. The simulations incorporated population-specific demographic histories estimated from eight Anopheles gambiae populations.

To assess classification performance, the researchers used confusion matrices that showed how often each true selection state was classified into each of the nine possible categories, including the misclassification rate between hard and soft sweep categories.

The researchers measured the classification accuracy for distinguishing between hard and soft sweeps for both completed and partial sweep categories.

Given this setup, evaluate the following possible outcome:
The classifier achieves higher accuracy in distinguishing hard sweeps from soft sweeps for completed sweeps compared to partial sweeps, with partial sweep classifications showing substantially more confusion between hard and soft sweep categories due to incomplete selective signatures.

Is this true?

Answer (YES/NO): NO